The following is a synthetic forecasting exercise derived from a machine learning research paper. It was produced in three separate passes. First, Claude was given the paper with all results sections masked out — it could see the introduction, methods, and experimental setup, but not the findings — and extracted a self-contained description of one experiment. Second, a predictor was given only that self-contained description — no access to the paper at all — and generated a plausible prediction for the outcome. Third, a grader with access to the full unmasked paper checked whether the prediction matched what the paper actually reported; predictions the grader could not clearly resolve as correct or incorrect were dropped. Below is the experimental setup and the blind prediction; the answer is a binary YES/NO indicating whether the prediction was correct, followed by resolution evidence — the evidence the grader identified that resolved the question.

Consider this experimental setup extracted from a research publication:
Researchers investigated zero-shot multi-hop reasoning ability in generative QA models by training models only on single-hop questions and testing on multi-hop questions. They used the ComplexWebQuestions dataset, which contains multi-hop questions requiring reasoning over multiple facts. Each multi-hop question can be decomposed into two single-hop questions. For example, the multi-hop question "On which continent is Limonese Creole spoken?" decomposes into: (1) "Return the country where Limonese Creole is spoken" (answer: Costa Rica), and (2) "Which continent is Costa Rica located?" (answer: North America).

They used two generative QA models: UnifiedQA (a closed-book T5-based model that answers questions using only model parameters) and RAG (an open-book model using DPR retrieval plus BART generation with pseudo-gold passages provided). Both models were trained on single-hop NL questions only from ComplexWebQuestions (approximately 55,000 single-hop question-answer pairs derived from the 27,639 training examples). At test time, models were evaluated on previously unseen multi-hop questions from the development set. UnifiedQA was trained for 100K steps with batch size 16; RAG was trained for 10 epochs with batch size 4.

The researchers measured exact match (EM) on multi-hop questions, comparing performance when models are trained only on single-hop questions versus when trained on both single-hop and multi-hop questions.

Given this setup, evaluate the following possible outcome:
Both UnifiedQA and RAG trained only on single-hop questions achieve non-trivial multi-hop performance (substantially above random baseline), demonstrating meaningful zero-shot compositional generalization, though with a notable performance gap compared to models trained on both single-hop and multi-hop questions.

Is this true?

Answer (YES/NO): NO